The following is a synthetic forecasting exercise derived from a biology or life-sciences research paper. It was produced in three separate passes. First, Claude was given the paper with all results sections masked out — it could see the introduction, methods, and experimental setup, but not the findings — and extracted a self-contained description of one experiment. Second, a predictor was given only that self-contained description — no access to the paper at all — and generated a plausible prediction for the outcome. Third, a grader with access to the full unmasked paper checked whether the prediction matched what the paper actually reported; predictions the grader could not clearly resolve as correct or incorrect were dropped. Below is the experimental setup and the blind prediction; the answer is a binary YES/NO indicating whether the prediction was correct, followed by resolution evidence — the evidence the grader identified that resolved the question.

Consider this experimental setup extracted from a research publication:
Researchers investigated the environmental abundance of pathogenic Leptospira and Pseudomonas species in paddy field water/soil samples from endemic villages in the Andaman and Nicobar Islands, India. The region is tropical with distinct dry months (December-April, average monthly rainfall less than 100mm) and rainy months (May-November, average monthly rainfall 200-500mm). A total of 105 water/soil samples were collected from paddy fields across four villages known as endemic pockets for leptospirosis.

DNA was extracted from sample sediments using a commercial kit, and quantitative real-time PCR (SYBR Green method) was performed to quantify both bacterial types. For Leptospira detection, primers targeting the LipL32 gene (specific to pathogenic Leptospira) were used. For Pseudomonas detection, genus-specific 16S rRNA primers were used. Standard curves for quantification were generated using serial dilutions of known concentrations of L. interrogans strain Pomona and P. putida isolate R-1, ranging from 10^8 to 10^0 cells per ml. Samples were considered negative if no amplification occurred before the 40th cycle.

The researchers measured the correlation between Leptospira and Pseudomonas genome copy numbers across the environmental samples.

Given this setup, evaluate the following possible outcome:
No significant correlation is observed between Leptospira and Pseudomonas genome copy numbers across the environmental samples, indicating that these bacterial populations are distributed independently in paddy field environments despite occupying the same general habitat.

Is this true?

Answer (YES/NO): NO